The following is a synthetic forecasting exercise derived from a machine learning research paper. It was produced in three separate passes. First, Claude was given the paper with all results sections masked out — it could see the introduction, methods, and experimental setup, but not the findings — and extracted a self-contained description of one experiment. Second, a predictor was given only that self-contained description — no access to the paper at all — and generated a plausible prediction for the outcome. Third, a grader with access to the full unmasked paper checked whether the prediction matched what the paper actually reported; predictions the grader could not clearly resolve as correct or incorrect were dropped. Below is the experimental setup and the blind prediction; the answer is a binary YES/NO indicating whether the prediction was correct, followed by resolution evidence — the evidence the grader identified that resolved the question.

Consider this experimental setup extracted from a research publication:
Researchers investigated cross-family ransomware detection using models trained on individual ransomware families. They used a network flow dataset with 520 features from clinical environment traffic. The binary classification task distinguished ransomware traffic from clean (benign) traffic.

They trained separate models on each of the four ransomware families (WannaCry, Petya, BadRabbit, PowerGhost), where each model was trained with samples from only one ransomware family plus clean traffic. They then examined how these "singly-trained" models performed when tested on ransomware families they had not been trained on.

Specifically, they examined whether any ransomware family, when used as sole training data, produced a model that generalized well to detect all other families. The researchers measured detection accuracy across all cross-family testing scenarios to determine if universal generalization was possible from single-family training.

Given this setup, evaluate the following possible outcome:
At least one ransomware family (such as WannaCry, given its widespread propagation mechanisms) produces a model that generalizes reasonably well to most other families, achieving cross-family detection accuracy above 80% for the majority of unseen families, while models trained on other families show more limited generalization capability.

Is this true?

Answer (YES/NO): NO